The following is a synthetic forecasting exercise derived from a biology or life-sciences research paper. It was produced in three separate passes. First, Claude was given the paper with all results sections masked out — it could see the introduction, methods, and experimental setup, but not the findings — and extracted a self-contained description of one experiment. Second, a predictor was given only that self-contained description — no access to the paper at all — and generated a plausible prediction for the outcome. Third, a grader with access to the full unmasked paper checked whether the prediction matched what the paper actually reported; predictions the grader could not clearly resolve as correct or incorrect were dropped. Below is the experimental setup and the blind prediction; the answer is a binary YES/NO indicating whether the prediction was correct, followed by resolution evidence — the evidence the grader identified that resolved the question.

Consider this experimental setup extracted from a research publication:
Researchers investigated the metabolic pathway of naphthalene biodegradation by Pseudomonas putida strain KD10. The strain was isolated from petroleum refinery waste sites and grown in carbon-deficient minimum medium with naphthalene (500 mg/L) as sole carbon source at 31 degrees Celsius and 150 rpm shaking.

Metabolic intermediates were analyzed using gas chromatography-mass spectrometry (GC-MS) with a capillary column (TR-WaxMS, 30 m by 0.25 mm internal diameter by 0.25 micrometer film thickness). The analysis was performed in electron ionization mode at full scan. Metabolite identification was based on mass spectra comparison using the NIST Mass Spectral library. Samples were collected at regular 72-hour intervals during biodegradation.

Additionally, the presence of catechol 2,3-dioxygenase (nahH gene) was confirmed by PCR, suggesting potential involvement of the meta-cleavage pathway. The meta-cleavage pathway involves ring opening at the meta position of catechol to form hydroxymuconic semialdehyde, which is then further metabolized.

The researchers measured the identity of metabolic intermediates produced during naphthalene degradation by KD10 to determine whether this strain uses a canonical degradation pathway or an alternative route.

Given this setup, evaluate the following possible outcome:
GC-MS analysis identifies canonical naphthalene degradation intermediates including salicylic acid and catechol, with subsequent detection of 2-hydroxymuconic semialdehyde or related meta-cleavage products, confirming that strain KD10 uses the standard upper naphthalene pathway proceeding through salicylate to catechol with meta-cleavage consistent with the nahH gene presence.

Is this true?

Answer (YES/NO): NO